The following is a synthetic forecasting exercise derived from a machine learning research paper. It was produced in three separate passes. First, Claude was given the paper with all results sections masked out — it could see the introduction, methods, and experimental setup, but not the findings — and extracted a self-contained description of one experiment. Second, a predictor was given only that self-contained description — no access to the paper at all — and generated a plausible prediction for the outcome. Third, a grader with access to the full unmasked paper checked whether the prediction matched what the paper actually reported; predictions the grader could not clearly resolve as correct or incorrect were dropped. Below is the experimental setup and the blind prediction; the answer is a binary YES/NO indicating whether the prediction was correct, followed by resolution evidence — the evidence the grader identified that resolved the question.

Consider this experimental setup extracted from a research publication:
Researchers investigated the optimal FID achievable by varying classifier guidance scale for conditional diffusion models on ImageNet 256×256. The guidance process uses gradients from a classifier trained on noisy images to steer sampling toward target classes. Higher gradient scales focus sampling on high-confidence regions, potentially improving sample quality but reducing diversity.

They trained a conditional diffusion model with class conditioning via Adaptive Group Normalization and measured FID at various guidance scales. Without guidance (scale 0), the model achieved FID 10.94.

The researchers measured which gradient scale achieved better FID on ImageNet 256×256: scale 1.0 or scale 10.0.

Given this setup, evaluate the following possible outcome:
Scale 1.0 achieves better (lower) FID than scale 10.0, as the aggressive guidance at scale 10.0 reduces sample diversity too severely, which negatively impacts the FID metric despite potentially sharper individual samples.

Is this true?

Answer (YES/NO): YES